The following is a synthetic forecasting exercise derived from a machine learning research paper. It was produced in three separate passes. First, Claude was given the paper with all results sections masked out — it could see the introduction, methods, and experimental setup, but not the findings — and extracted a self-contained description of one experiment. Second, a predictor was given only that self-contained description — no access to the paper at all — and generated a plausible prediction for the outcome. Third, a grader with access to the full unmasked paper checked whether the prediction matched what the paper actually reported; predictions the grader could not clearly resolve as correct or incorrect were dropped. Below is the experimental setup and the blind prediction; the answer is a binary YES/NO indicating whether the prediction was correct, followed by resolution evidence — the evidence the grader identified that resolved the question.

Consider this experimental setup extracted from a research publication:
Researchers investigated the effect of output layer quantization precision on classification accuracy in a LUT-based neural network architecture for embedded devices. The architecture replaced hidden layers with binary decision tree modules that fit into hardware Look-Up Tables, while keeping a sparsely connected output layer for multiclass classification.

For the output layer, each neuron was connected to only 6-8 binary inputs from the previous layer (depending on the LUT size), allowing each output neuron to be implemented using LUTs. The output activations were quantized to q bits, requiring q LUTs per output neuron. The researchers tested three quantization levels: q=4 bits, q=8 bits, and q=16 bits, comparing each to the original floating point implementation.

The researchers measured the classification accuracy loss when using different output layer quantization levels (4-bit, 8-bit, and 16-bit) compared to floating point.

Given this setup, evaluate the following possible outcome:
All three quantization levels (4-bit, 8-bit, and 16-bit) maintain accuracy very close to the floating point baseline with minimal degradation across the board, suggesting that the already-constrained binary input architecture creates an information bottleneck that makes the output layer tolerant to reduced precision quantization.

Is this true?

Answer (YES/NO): NO